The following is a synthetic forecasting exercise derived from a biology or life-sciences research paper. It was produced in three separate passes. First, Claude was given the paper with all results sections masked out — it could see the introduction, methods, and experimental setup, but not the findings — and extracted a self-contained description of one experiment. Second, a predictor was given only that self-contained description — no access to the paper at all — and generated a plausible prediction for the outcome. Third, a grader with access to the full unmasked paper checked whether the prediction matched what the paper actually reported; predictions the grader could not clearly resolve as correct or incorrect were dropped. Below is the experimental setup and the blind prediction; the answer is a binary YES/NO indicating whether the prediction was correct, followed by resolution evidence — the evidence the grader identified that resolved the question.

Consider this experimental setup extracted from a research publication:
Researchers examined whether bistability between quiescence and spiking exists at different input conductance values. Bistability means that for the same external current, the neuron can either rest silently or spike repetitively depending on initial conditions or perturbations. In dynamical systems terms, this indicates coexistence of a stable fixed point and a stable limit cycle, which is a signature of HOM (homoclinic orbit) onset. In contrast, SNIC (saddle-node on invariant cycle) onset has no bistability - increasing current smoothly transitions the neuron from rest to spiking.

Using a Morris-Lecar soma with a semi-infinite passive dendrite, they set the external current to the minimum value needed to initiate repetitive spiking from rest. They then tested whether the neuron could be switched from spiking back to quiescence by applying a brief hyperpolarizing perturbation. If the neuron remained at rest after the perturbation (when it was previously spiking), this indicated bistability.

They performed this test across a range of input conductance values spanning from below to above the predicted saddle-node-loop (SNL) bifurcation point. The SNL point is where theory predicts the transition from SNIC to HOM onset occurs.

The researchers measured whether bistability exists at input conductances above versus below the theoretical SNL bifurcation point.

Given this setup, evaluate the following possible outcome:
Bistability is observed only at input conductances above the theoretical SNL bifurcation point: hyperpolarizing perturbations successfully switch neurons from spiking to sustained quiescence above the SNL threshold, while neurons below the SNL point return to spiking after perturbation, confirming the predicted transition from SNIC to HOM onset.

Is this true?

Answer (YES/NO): YES